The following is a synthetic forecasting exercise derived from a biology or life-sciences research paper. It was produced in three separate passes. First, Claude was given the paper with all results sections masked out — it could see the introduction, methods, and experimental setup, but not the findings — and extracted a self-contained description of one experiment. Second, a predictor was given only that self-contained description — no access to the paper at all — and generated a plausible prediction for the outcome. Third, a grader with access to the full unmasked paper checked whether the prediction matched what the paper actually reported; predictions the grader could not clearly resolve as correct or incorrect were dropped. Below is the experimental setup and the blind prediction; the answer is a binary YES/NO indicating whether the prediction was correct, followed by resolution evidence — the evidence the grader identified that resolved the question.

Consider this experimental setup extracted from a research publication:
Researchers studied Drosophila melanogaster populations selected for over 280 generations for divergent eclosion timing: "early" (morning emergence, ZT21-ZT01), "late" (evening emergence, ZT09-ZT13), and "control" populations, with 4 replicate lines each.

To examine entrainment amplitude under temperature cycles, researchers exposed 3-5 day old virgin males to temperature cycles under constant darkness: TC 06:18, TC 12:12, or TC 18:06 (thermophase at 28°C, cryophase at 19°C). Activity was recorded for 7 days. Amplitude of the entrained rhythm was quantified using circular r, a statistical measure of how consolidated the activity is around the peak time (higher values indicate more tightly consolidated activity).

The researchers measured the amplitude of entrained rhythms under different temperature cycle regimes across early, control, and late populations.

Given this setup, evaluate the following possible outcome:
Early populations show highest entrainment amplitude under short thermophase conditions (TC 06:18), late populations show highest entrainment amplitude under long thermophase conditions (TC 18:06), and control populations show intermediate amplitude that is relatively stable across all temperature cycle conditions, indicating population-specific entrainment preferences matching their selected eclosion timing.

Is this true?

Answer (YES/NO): NO